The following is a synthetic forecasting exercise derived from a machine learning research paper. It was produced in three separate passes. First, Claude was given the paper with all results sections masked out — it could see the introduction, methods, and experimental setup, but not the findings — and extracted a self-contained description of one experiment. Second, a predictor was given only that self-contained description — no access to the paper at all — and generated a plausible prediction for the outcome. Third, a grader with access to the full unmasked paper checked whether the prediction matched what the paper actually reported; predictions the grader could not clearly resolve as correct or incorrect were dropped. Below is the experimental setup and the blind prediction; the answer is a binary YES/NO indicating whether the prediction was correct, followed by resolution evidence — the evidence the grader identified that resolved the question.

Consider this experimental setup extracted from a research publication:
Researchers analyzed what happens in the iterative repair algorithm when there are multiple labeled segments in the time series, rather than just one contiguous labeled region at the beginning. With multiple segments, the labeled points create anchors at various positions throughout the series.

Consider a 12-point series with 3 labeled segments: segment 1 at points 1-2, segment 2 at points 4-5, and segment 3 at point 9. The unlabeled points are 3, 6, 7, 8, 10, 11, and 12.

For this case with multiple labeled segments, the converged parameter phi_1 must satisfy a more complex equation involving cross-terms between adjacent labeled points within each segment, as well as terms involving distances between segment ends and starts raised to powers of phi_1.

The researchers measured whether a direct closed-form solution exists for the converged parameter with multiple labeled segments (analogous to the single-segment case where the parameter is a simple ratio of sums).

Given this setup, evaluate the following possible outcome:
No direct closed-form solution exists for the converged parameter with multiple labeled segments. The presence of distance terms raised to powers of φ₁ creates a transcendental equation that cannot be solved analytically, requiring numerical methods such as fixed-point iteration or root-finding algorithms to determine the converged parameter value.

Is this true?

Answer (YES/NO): YES